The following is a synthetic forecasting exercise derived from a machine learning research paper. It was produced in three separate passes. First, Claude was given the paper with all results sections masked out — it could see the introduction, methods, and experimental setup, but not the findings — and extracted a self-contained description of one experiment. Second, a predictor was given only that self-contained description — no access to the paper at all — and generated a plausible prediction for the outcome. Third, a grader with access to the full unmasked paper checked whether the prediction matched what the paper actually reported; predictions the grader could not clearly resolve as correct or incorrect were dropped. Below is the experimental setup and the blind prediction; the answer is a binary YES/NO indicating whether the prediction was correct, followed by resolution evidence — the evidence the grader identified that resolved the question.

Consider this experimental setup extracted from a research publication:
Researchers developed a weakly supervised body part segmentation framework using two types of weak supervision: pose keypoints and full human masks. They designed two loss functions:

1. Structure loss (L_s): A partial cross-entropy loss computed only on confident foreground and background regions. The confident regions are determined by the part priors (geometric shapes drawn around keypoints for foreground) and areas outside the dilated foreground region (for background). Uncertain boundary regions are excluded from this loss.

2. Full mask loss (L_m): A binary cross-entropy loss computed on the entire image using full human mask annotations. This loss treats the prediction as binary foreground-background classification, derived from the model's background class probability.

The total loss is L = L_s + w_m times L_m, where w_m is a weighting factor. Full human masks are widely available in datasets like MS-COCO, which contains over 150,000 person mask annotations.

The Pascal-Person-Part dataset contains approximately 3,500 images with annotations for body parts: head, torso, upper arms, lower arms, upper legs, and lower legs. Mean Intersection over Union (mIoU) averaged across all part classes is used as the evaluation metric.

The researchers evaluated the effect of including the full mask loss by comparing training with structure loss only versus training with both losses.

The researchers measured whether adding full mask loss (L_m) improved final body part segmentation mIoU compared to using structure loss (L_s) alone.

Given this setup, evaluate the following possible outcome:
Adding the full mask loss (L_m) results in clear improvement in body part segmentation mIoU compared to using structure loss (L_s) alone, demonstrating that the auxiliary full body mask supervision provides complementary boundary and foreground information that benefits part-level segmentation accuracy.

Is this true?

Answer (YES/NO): NO